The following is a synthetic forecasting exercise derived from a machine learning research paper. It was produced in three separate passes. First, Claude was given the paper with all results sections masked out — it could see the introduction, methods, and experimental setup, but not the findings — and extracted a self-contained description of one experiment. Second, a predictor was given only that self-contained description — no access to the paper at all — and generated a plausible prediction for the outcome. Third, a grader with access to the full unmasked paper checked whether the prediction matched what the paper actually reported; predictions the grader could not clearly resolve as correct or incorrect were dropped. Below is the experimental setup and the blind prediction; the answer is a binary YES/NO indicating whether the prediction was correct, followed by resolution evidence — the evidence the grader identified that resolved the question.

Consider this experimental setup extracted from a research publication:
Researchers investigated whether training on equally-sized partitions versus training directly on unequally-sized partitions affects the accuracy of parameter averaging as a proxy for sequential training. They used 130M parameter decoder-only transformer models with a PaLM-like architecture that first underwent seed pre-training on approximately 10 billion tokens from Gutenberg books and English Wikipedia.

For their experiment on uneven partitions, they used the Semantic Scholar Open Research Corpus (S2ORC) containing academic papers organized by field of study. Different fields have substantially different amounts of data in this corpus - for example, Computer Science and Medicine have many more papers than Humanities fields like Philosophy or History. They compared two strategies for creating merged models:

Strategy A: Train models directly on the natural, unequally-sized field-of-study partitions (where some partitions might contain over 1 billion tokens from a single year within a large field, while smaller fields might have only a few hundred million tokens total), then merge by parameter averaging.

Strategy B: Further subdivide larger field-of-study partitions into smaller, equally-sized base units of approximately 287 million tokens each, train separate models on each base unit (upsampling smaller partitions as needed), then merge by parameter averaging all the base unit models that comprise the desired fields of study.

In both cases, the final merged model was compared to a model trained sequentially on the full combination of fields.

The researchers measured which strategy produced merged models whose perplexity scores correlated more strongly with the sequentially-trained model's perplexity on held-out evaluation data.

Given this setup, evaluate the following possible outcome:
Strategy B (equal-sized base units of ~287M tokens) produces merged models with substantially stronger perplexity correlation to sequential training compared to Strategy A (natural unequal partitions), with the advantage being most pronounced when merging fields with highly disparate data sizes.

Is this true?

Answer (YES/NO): NO